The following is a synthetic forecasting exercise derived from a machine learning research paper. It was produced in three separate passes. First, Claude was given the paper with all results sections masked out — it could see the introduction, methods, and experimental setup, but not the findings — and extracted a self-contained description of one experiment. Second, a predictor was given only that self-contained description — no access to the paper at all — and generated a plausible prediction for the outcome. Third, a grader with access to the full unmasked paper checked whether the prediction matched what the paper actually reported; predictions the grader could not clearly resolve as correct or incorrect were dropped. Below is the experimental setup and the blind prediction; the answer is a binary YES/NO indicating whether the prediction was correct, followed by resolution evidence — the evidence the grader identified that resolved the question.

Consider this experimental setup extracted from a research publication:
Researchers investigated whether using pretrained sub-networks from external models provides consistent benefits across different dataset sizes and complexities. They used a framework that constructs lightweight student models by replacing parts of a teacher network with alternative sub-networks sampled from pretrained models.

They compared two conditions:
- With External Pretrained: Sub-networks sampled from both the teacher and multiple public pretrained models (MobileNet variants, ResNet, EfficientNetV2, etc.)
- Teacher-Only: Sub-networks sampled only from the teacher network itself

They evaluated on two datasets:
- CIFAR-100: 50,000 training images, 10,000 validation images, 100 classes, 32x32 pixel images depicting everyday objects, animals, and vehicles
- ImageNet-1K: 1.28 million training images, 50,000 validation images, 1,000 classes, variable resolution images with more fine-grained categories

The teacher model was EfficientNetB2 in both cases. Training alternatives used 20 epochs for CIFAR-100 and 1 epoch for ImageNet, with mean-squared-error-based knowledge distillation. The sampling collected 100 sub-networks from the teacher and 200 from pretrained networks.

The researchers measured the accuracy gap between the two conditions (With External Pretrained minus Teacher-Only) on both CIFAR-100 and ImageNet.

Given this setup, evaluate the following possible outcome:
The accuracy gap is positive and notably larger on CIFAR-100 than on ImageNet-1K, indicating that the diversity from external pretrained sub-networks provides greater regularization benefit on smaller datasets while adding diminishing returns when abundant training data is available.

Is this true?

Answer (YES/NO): NO